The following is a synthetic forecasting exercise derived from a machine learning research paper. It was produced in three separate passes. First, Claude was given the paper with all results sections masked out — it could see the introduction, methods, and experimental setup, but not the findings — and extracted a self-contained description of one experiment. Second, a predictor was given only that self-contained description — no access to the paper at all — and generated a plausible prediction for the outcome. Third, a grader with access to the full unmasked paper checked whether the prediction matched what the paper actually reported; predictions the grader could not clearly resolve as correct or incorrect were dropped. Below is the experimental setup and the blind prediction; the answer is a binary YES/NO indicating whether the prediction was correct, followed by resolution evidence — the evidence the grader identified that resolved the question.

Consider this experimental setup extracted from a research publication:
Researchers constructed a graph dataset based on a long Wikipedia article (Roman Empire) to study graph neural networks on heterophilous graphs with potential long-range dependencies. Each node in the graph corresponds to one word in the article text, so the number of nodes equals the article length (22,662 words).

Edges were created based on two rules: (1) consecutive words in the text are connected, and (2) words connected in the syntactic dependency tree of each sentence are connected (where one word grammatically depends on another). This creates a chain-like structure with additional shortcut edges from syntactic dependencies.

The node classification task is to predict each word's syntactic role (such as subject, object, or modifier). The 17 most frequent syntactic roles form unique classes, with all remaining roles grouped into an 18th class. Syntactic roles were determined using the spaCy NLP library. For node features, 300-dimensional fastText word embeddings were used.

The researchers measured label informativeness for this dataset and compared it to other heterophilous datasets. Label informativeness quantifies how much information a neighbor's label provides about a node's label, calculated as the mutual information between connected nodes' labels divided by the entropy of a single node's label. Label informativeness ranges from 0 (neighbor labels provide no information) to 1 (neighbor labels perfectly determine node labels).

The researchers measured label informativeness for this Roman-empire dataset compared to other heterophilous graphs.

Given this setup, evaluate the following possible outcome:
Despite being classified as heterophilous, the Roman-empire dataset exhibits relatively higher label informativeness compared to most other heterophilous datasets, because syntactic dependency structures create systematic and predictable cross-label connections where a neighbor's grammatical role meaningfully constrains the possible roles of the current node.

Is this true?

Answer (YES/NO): YES